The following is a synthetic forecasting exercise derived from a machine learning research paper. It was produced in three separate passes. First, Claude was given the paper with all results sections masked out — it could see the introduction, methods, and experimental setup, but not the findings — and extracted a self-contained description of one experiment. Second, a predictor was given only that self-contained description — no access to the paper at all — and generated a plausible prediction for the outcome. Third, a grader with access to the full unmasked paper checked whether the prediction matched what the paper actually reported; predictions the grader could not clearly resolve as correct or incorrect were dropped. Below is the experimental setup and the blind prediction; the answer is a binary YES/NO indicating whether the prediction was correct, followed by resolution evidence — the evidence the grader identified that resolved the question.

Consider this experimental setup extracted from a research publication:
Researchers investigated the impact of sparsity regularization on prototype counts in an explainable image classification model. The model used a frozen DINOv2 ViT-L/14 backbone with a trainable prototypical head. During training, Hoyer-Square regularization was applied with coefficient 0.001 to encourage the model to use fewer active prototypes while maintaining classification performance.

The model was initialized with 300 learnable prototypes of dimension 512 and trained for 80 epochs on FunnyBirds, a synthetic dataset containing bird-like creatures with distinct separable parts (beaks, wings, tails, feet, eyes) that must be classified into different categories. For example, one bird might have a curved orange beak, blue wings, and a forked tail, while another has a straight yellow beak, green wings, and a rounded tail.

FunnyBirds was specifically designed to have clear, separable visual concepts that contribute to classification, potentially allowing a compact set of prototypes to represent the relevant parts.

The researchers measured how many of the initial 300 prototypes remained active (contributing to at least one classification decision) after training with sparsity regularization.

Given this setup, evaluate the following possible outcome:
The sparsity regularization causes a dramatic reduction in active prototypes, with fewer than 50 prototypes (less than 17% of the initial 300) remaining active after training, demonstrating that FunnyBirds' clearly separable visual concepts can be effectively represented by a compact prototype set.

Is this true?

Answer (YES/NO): YES